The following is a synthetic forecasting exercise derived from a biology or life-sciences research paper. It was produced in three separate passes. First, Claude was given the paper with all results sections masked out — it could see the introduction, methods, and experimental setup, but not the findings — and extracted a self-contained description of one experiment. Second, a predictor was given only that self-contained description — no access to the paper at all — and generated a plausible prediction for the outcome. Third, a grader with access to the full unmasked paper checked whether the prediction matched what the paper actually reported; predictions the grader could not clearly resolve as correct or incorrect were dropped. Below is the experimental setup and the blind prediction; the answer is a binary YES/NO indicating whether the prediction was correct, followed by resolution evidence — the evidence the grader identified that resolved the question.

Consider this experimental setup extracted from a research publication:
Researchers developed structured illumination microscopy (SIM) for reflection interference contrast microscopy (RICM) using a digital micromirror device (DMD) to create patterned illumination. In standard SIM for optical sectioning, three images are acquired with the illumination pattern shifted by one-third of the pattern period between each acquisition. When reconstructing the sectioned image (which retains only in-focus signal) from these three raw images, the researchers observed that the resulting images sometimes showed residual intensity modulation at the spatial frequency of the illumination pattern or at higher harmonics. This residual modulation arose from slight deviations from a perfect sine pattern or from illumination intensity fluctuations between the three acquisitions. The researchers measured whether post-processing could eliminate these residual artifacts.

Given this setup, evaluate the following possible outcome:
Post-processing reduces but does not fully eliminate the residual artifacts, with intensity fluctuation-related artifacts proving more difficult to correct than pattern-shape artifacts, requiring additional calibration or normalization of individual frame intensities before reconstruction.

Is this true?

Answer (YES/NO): NO